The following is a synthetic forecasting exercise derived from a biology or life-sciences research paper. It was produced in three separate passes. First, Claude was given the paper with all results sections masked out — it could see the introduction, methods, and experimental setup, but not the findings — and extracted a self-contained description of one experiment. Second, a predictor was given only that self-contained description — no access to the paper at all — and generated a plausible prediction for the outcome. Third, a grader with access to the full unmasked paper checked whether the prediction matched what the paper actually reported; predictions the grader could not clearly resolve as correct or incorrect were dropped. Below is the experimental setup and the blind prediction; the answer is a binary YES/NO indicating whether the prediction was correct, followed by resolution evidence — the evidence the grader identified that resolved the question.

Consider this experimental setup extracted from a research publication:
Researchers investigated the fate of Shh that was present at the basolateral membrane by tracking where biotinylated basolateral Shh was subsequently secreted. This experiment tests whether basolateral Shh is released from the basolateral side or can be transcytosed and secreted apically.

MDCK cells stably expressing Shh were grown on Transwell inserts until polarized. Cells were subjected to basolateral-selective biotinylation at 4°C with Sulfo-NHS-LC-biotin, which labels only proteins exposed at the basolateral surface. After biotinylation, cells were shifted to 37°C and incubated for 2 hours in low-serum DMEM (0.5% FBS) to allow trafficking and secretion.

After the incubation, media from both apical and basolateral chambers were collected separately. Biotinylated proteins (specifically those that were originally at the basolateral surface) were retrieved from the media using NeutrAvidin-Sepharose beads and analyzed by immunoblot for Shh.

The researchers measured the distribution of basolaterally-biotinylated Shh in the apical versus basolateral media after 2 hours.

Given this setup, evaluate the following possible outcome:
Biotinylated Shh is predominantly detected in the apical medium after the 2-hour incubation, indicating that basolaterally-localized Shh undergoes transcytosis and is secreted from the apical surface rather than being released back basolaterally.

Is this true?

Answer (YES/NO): YES